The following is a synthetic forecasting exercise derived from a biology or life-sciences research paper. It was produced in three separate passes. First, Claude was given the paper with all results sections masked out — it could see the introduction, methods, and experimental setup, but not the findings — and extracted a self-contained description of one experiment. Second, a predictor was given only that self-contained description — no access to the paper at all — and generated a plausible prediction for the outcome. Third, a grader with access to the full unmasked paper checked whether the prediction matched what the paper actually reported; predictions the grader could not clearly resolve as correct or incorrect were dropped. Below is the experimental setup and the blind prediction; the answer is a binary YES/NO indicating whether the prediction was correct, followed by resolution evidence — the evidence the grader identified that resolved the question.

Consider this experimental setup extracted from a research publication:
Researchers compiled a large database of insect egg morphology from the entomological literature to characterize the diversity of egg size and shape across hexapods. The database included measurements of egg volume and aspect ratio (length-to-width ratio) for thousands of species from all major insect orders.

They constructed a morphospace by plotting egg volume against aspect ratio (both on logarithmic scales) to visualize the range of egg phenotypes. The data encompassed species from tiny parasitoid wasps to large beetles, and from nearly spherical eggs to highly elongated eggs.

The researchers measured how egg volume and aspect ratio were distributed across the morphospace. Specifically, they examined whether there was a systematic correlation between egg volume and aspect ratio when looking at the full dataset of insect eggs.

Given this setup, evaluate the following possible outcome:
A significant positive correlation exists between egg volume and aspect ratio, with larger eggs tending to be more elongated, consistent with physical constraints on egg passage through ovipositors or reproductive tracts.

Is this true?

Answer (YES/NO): YES